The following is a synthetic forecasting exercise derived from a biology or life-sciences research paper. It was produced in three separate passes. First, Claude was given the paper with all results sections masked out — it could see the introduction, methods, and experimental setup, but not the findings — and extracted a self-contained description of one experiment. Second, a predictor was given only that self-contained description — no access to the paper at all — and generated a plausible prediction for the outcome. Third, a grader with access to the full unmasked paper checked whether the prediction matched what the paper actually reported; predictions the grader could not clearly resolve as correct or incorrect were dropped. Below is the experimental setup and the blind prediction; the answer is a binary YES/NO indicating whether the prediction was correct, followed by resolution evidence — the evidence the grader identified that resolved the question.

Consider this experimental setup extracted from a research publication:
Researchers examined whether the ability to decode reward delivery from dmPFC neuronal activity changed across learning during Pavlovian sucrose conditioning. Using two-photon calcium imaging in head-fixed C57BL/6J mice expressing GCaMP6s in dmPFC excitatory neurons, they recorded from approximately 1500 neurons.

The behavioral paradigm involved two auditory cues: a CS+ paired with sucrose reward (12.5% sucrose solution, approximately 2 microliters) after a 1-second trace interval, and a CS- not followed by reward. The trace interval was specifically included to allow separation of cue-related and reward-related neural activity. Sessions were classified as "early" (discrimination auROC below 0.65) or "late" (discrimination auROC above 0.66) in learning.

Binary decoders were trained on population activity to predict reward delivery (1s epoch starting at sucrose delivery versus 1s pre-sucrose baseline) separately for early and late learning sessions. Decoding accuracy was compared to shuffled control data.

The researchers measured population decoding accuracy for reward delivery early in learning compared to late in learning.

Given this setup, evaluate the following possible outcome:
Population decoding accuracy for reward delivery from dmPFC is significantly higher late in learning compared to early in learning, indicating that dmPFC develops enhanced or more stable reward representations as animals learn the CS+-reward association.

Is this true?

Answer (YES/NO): YES